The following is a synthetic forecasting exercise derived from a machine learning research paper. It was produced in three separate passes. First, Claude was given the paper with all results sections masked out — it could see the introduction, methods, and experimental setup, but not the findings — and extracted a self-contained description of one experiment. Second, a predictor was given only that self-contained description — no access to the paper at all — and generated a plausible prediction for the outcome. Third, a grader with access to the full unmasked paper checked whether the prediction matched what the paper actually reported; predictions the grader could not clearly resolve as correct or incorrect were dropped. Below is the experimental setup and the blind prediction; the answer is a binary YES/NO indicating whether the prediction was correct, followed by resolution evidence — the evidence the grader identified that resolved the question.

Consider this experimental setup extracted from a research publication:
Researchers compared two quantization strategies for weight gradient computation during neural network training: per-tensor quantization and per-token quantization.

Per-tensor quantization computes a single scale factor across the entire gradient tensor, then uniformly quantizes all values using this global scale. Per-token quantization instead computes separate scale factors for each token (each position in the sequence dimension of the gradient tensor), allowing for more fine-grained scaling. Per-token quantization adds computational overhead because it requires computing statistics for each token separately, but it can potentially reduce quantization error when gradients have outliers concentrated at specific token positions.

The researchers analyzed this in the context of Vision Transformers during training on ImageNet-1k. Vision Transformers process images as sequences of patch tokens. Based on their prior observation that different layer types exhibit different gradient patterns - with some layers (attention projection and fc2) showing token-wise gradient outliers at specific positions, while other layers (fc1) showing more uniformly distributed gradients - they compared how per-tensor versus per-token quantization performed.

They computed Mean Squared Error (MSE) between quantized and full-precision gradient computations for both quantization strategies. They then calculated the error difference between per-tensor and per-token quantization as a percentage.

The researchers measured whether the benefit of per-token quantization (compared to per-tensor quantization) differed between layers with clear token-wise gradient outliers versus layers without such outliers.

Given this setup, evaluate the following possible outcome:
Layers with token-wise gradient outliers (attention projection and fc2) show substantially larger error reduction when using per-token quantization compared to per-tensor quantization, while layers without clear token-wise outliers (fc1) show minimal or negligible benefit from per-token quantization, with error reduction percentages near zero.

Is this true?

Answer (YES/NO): YES